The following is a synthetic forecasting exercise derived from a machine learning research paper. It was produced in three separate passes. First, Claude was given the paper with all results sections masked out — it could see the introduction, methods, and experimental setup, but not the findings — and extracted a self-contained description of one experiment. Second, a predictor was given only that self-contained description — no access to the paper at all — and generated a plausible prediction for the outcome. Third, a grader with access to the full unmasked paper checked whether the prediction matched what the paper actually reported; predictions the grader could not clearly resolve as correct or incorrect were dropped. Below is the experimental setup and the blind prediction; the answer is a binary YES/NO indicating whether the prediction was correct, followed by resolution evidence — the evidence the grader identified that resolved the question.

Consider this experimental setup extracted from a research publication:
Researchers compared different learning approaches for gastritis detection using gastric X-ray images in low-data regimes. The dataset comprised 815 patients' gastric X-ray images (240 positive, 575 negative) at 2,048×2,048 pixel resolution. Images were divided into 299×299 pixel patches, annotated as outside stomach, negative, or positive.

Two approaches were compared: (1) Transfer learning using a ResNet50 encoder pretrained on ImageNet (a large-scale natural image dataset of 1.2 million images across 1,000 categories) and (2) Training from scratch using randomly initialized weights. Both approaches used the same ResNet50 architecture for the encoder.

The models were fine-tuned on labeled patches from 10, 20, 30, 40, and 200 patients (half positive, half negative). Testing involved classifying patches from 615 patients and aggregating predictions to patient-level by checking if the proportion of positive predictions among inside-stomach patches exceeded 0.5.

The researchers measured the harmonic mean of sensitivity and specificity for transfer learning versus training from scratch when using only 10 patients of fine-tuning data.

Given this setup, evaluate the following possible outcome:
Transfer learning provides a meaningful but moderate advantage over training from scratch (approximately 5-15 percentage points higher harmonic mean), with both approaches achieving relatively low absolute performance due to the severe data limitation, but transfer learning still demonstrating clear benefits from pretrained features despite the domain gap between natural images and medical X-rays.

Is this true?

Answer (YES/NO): NO